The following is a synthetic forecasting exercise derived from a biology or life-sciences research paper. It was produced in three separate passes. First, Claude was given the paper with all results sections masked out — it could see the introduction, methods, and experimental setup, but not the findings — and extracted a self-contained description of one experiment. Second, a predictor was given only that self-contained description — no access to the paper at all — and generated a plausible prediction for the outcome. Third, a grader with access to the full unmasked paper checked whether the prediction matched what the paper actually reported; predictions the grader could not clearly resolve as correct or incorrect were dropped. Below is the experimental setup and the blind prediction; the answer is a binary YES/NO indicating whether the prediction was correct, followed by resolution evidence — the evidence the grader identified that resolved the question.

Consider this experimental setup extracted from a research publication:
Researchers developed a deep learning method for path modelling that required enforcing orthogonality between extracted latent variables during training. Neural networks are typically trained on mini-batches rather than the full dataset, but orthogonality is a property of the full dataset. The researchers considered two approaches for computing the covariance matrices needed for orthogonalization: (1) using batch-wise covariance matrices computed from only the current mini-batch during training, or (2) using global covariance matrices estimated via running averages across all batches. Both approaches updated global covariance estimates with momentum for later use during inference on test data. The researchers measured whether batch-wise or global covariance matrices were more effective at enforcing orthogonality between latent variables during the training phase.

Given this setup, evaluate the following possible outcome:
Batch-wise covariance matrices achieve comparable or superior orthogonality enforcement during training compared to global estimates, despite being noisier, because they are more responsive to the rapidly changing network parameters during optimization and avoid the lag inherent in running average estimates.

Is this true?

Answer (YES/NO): NO